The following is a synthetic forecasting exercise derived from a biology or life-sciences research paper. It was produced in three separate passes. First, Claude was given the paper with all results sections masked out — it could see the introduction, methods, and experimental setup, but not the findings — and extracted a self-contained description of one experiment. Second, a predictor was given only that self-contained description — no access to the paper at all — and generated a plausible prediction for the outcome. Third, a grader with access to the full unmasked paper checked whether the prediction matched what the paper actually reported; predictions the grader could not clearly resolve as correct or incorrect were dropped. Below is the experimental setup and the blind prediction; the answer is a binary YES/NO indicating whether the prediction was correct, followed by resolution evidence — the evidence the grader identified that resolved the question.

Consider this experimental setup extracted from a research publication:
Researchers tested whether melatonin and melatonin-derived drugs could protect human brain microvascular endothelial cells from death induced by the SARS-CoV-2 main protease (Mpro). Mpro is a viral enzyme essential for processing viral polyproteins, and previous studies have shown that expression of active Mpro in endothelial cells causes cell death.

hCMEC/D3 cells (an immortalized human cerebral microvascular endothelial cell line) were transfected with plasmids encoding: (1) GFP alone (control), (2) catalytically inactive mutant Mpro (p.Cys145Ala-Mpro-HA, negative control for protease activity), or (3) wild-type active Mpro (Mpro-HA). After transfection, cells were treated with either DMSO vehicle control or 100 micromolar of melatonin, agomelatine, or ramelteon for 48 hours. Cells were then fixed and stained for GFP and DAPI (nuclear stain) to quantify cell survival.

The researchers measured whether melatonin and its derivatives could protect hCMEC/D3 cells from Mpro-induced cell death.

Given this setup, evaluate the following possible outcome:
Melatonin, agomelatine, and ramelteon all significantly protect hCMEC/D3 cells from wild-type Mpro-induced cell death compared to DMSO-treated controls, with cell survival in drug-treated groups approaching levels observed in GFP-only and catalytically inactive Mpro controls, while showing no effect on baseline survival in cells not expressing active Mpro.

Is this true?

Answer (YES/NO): NO